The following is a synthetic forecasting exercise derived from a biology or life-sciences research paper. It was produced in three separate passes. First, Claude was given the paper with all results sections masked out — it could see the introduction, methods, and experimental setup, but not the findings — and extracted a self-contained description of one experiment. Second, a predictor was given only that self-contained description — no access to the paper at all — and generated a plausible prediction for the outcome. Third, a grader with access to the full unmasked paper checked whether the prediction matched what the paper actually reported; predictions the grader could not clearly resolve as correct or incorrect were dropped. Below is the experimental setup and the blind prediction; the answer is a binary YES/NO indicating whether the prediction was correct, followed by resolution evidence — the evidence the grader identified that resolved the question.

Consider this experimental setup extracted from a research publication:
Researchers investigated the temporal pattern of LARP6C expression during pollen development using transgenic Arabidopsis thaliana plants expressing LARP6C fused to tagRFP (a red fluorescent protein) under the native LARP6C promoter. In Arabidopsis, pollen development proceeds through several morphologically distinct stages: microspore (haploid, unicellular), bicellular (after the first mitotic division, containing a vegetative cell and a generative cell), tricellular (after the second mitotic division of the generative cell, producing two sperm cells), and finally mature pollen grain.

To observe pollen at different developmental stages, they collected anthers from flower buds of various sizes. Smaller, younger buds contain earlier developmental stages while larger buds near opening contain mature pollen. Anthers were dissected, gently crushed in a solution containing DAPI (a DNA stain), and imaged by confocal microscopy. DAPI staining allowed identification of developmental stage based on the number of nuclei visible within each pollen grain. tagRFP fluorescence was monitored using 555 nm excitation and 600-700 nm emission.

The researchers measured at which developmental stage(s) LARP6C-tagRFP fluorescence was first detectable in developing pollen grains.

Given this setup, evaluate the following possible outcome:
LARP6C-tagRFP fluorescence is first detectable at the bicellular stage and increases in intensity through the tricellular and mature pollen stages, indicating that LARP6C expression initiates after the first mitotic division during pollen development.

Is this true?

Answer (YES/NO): NO